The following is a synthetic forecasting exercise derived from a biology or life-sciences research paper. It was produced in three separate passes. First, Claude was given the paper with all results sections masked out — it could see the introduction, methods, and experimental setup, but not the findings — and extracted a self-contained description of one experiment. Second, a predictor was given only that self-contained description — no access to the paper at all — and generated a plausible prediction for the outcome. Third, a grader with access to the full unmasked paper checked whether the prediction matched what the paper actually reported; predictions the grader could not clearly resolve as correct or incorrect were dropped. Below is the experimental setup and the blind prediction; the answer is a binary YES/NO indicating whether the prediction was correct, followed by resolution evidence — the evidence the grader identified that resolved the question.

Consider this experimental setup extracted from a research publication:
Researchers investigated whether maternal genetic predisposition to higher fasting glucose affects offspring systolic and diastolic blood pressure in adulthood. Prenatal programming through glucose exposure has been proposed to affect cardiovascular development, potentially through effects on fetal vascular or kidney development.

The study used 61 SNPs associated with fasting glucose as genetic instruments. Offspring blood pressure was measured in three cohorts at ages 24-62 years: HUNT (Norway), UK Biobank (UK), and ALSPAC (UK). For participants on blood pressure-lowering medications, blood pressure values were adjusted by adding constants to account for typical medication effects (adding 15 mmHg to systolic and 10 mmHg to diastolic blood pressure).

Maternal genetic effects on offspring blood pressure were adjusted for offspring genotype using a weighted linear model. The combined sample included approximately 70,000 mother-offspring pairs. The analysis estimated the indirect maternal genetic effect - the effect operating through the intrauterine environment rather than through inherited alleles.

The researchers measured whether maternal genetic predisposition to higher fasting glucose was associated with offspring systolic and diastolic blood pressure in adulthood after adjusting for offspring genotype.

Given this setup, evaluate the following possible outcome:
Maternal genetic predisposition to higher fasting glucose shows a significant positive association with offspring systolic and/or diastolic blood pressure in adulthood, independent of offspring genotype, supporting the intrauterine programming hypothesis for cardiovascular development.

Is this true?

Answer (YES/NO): NO